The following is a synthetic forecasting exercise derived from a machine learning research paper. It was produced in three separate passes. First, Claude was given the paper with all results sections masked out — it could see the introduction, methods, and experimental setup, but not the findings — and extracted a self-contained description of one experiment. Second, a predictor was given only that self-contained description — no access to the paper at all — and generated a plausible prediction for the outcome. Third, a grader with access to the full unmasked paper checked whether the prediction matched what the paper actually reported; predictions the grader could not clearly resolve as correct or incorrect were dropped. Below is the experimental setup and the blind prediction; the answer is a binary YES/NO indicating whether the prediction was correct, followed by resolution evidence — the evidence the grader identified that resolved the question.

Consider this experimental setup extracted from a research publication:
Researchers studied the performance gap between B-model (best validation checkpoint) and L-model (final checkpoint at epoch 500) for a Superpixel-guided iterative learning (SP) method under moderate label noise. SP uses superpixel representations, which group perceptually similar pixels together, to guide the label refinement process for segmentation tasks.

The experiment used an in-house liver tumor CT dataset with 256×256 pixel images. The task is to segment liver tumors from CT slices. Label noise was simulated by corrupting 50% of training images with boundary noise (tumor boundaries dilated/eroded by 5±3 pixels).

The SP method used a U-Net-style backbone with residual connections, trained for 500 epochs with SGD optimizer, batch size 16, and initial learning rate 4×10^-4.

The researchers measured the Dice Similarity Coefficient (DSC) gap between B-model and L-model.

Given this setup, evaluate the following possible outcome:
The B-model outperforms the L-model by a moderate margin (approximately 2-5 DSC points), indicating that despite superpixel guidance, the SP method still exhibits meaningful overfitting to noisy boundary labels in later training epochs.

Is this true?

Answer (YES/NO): YES